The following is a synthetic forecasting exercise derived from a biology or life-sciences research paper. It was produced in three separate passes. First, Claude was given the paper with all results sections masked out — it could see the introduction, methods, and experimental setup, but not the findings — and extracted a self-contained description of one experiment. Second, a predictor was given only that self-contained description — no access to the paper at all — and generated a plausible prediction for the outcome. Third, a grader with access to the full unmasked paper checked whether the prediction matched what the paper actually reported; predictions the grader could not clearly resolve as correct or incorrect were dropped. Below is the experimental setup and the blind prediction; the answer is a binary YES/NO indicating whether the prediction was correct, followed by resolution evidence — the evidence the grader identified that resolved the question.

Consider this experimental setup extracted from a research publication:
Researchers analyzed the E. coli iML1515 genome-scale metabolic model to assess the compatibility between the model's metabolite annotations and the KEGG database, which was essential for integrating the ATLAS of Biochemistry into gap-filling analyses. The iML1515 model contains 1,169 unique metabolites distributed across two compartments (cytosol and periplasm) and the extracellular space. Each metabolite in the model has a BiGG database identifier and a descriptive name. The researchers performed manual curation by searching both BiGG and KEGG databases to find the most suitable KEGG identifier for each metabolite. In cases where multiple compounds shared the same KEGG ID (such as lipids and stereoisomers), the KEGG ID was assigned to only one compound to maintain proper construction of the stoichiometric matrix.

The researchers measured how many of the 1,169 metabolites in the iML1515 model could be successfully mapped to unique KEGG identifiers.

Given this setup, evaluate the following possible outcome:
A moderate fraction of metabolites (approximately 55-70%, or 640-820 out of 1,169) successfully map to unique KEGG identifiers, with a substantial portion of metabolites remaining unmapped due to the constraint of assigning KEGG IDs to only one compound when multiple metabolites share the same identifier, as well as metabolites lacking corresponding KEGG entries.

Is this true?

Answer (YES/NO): NO